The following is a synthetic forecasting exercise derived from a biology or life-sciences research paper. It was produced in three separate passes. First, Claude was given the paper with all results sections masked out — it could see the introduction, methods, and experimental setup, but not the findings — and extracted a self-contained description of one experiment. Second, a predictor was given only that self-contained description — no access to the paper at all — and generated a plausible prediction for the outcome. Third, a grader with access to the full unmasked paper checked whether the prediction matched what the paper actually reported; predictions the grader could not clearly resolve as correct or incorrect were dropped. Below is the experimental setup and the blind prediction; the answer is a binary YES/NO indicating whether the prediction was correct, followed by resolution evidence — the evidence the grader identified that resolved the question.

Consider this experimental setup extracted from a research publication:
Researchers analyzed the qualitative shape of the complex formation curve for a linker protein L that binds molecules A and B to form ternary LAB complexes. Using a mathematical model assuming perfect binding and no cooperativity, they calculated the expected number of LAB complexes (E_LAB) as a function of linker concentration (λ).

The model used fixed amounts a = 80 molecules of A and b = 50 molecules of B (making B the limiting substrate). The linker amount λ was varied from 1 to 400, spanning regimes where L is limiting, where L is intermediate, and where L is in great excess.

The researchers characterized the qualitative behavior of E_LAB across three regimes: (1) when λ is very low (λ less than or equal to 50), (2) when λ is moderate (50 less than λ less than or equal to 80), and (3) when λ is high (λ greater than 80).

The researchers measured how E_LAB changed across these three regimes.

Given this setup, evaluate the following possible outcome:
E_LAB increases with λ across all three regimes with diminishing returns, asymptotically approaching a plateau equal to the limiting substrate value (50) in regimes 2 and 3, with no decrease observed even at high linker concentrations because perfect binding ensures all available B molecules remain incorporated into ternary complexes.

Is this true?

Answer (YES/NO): NO